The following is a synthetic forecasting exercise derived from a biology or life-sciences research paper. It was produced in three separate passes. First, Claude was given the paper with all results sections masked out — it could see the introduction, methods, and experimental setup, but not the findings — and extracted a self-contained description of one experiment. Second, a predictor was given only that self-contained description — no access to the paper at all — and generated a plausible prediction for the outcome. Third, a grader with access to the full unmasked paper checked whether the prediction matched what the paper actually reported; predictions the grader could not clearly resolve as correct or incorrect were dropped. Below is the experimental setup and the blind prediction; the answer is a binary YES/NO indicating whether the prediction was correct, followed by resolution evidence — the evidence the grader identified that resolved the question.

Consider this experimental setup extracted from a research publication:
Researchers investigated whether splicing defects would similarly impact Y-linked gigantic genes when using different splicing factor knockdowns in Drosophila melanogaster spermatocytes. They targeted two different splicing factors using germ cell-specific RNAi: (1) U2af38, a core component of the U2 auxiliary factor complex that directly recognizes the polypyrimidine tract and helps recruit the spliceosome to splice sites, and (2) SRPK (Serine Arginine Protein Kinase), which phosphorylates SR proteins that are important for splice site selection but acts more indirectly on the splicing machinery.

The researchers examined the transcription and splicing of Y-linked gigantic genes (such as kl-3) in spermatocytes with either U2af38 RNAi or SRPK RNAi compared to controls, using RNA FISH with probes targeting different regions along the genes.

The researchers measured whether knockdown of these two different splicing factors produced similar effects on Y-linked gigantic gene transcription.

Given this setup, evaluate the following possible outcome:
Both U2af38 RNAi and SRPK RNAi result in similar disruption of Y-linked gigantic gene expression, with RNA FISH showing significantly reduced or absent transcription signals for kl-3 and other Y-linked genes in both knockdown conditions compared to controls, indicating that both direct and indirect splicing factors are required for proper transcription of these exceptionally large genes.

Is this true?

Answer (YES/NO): YES